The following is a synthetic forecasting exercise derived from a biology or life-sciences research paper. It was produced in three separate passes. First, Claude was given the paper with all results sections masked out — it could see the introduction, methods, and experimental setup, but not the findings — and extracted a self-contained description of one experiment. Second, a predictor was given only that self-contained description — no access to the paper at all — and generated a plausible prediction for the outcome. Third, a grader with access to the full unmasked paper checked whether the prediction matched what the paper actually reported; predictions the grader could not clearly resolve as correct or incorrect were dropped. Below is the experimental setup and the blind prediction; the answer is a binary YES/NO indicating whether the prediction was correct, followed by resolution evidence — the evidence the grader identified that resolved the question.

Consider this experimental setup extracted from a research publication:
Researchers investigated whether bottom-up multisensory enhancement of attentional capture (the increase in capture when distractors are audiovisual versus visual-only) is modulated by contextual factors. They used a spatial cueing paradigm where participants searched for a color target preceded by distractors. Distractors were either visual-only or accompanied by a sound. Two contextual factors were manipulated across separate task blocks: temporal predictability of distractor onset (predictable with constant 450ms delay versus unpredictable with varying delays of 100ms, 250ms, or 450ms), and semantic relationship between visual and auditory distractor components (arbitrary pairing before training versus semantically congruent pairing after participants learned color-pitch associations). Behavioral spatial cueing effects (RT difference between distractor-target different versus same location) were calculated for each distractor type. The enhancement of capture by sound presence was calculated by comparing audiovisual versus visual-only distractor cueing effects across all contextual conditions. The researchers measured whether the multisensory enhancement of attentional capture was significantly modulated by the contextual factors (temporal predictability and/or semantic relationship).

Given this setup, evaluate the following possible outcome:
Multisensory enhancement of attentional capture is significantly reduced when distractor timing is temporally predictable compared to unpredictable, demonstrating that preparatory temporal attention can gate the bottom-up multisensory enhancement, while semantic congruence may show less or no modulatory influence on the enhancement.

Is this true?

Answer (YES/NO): NO